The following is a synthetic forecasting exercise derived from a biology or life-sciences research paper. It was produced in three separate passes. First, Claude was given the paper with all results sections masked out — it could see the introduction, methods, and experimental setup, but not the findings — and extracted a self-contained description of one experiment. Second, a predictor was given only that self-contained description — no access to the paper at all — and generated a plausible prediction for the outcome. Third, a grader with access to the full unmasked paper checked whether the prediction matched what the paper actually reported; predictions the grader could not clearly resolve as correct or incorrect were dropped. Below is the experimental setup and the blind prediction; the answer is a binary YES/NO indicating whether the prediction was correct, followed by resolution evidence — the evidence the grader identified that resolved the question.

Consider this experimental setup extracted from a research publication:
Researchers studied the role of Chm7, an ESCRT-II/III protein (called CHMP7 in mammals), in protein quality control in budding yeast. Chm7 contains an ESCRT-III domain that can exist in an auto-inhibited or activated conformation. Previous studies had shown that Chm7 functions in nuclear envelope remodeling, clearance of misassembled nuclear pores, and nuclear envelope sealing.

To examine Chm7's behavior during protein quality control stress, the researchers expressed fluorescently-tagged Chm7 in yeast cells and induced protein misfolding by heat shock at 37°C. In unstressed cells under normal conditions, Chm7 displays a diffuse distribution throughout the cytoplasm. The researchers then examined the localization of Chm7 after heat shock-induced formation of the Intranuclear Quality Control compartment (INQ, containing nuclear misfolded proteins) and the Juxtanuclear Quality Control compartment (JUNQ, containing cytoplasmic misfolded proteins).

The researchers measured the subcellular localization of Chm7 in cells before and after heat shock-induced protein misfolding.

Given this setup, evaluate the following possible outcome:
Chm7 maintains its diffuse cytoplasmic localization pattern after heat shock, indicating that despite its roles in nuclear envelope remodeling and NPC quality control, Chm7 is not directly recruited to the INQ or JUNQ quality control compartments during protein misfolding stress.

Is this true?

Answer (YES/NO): NO